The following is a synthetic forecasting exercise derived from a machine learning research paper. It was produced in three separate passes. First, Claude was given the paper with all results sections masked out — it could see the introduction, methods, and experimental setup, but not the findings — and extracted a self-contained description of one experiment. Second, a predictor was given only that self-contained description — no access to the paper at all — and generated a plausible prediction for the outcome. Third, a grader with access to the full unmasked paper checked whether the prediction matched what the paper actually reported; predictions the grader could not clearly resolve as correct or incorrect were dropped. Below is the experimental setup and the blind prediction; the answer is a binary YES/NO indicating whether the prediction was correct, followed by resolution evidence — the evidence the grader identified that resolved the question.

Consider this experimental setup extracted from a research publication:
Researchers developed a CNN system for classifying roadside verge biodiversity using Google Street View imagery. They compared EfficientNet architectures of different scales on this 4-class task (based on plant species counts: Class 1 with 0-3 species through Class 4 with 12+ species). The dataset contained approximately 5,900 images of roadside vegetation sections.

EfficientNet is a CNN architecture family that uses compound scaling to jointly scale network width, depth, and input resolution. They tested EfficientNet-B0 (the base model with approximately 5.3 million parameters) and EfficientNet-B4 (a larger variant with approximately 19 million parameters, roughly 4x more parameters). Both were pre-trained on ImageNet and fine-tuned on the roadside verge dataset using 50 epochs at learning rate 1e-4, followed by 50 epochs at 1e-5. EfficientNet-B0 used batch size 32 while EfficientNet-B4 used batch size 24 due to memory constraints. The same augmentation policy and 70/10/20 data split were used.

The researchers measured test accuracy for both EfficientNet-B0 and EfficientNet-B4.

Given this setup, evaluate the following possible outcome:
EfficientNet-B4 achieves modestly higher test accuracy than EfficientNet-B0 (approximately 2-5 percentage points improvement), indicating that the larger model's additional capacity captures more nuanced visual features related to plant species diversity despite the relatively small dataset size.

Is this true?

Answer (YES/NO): NO